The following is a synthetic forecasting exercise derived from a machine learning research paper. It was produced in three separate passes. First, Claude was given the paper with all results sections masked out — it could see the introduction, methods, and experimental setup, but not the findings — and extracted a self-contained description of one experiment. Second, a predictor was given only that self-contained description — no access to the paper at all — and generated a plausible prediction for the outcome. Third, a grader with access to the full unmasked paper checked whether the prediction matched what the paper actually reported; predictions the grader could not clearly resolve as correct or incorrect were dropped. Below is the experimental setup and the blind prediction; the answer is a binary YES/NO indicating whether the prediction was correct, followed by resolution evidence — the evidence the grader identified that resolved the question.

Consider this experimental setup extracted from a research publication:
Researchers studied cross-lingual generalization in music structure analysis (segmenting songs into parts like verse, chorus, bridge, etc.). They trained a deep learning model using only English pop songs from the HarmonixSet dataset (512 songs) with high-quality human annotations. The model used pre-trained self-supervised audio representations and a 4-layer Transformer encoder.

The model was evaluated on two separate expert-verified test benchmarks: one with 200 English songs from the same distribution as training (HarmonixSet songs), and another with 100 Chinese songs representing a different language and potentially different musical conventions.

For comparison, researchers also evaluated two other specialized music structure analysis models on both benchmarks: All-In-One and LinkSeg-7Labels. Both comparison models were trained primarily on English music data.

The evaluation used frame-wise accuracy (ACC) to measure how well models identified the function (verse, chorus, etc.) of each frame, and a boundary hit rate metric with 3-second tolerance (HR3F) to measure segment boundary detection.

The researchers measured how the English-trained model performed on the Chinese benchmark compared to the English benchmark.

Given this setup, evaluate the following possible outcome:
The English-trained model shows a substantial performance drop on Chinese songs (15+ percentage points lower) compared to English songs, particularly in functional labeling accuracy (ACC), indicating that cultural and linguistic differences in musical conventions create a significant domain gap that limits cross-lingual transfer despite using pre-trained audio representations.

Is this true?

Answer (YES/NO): NO